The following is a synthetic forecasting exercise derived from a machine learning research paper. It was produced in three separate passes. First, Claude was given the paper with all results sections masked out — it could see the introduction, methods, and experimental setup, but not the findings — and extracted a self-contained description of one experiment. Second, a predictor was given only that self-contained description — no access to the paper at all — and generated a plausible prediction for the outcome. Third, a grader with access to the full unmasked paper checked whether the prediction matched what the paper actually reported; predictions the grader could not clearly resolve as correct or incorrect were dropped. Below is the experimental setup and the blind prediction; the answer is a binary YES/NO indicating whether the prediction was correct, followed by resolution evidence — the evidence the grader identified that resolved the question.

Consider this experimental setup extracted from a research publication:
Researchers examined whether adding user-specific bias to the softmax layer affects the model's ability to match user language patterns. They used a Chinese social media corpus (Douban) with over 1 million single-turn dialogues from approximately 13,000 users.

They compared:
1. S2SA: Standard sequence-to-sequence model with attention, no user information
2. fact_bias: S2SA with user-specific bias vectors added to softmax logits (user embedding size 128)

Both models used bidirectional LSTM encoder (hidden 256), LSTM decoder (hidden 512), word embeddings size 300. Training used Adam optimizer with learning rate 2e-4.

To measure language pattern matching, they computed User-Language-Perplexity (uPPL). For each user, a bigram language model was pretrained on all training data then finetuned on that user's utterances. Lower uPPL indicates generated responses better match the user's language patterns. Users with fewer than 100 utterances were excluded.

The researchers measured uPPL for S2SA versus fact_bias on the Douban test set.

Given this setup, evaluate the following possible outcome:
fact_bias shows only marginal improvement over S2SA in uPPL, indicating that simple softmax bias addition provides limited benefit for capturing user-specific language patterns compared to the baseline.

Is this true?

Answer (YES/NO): NO